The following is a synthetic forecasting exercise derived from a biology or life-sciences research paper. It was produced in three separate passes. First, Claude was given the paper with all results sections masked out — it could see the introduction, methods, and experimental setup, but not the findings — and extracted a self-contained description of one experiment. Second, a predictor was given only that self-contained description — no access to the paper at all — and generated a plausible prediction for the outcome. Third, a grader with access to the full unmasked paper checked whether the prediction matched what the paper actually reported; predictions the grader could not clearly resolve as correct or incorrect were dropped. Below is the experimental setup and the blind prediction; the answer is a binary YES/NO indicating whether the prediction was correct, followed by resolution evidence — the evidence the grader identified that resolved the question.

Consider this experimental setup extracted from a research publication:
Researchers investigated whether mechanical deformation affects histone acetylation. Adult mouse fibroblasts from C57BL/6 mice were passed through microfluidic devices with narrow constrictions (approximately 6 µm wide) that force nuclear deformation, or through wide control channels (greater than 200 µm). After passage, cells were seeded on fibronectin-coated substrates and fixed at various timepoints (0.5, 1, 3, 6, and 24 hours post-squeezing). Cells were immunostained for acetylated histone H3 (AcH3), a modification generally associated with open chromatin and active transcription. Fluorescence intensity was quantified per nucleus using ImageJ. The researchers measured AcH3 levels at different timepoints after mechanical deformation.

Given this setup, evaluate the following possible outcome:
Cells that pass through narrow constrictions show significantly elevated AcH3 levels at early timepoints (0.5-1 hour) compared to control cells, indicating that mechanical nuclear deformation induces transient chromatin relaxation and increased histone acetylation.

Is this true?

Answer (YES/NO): NO